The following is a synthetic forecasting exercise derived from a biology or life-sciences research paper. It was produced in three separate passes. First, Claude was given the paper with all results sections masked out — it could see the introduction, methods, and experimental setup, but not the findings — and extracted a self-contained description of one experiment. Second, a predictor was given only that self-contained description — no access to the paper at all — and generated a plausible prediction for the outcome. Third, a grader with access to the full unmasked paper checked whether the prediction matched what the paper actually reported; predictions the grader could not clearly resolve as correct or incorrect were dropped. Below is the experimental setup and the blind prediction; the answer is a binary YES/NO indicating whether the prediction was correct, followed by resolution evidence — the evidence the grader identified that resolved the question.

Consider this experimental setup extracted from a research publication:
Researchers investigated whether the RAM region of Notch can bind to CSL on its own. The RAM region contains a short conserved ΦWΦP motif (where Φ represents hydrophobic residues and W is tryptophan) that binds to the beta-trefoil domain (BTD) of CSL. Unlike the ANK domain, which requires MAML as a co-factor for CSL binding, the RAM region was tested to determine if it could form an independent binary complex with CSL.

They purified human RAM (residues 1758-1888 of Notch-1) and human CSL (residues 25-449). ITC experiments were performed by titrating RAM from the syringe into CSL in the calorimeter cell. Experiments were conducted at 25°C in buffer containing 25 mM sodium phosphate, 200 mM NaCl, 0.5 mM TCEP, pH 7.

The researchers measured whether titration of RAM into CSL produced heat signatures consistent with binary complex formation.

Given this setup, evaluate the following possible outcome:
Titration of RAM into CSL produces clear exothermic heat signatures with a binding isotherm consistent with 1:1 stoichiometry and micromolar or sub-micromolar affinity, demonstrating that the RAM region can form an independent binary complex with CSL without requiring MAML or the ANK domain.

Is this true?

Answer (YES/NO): YES